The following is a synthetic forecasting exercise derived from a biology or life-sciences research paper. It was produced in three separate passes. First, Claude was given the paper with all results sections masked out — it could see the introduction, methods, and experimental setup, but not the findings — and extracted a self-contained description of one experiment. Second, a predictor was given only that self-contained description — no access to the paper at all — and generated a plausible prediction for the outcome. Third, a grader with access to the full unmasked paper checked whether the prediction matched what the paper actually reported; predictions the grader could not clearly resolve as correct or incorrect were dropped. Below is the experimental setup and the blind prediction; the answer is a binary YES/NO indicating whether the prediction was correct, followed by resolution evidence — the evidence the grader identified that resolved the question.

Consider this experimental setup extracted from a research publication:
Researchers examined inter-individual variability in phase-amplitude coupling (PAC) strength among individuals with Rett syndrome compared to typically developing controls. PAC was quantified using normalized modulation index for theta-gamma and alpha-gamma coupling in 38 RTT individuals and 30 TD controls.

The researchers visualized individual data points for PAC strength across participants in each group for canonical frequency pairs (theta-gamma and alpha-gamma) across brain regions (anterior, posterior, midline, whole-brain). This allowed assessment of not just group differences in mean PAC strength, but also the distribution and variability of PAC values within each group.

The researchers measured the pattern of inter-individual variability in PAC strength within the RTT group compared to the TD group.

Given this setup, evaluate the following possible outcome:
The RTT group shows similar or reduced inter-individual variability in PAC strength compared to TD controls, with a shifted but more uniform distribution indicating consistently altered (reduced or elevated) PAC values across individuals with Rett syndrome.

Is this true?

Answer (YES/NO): NO